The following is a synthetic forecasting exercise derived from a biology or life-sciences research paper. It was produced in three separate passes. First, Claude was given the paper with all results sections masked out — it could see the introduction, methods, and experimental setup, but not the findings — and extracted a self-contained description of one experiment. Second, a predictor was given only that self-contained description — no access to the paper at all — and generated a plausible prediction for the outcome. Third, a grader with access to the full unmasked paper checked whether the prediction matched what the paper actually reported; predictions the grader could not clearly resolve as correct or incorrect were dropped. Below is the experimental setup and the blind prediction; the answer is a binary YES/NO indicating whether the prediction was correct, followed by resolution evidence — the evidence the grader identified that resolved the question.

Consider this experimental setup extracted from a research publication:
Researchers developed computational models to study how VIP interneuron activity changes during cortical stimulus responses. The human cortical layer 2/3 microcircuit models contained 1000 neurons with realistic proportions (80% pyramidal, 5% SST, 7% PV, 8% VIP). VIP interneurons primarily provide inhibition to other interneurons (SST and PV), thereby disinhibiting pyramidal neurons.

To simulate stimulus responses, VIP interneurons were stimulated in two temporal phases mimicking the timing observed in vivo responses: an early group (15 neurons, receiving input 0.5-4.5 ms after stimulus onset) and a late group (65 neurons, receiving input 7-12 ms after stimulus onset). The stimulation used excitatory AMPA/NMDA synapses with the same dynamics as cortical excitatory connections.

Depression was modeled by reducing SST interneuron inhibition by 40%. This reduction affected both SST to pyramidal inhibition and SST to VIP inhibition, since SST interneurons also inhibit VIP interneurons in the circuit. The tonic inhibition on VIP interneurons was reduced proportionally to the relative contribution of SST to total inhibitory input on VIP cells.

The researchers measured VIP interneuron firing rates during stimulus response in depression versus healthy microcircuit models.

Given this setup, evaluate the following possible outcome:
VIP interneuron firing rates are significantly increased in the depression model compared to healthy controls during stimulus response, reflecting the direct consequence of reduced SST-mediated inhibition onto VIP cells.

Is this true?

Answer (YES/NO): NO